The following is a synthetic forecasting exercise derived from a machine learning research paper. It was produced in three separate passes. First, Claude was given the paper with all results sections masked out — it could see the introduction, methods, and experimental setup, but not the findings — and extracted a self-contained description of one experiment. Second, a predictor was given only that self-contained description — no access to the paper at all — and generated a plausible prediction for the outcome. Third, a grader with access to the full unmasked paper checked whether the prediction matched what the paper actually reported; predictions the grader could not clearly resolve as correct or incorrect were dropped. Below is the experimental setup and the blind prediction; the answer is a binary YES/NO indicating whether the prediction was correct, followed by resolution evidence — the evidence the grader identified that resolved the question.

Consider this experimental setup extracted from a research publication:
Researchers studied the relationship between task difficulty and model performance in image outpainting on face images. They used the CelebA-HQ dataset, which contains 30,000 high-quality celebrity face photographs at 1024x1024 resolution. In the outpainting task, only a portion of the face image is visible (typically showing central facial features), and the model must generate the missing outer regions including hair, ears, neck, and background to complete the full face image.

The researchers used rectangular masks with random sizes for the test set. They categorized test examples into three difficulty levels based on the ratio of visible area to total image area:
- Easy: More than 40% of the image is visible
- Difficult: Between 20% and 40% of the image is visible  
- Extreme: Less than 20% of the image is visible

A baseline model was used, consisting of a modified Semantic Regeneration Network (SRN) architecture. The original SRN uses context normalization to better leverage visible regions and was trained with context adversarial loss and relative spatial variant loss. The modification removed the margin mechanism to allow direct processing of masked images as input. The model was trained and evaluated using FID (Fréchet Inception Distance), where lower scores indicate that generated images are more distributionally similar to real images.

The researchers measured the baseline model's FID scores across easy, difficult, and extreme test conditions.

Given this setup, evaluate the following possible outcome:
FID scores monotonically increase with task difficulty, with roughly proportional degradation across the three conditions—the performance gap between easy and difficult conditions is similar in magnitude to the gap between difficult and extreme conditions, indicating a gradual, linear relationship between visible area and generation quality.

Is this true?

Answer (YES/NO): NO